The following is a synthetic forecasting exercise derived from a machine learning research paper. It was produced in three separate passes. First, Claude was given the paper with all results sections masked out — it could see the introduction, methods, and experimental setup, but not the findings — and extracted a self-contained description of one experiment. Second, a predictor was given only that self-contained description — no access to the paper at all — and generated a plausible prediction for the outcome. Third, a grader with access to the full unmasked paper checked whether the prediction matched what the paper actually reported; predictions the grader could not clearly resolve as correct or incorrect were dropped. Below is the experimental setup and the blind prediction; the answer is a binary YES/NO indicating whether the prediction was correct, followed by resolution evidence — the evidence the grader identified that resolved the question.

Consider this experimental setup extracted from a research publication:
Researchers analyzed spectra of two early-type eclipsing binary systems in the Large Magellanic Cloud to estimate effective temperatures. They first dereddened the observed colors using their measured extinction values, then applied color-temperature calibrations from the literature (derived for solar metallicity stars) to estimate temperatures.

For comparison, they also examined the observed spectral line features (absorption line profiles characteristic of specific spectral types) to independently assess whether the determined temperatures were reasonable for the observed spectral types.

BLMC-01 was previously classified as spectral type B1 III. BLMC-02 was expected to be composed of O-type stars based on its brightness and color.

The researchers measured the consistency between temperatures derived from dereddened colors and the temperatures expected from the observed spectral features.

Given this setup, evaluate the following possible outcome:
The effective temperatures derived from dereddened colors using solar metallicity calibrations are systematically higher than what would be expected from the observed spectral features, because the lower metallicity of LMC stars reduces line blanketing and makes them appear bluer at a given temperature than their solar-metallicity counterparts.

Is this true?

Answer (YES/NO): NO